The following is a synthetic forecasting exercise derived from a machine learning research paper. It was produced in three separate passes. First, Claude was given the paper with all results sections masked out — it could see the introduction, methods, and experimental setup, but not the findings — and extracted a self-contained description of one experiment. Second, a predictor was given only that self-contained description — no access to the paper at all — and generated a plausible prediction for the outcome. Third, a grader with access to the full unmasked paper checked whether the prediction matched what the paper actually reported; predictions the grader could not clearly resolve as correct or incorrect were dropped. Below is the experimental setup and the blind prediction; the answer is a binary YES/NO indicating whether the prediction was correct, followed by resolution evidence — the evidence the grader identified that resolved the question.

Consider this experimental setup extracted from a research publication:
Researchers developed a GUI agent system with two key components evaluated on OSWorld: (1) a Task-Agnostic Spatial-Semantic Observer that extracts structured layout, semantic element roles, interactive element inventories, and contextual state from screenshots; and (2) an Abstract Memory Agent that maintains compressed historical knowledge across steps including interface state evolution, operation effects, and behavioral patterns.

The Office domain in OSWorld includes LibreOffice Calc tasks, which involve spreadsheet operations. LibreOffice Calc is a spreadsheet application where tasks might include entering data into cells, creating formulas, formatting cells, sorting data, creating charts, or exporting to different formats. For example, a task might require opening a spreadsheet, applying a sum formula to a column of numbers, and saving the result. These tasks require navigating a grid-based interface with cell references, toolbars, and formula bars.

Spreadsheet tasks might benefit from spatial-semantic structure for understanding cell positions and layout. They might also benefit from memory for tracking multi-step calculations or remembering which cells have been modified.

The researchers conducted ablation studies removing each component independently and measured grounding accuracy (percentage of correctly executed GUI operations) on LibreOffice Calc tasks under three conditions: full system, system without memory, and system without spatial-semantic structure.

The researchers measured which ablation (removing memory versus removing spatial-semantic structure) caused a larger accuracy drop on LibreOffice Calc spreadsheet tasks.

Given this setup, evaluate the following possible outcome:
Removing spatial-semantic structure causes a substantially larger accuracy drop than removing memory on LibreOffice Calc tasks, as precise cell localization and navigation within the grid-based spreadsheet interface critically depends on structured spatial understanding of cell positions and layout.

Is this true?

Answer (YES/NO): NO